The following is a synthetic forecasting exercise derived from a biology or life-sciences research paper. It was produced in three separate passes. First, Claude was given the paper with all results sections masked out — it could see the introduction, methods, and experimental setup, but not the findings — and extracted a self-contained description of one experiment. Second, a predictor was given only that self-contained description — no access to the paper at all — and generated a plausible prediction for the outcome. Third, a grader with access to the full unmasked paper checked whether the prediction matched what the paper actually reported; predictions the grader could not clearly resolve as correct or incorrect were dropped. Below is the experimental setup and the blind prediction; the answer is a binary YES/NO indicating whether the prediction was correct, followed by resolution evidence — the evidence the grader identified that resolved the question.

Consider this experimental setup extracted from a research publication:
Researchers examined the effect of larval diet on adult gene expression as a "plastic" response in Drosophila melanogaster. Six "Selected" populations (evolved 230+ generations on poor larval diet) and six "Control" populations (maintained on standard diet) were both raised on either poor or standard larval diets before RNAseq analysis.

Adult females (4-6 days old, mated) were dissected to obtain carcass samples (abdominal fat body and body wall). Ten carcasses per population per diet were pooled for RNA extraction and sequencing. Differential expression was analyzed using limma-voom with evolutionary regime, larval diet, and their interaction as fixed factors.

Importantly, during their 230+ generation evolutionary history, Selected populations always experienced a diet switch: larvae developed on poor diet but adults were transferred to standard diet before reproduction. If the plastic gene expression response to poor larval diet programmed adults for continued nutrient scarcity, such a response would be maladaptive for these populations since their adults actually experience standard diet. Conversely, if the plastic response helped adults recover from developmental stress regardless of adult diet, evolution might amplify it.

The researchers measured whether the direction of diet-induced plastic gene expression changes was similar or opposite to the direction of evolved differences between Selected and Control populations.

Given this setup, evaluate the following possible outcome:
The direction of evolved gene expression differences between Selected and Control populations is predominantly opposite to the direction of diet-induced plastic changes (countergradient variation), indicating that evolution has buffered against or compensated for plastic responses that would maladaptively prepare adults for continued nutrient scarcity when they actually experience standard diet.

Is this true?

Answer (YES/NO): NO